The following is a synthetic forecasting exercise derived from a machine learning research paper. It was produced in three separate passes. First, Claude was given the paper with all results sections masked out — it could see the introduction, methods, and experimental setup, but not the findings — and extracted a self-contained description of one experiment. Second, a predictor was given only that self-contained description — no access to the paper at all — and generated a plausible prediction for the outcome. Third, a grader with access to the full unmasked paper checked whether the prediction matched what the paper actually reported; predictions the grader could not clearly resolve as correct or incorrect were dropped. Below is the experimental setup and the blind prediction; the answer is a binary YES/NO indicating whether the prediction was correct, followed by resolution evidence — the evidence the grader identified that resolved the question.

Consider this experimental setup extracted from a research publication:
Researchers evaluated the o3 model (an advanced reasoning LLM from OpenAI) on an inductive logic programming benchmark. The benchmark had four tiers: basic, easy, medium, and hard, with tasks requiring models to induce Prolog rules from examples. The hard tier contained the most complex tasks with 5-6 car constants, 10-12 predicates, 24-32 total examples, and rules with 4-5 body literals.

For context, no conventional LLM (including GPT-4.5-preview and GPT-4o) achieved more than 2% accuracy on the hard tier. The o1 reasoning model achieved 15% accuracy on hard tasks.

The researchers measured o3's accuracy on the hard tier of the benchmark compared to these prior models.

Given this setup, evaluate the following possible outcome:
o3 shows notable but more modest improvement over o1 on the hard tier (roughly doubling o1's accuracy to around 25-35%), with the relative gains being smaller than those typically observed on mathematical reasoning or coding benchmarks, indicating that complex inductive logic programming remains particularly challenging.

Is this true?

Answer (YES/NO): NO